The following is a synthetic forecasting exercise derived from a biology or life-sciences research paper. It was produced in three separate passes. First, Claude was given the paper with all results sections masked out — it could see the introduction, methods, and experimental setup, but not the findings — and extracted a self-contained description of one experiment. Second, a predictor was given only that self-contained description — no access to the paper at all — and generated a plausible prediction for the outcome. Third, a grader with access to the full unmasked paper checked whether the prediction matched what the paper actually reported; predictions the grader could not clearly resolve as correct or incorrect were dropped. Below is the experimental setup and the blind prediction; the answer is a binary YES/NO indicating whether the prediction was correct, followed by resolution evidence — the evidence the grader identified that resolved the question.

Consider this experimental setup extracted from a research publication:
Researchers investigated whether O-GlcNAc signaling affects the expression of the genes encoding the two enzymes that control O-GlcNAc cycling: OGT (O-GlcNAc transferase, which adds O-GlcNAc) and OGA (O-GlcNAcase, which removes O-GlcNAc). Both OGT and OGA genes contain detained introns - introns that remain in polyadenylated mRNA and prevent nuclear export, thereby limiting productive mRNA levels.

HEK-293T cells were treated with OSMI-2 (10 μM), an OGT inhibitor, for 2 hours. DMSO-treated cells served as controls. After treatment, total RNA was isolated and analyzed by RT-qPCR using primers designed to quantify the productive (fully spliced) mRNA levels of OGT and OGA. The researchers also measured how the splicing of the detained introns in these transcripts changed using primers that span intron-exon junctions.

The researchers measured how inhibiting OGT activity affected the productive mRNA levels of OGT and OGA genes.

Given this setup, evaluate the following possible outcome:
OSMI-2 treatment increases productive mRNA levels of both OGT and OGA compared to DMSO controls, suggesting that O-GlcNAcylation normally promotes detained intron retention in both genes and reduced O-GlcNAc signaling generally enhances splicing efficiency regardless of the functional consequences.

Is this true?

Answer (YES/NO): NO